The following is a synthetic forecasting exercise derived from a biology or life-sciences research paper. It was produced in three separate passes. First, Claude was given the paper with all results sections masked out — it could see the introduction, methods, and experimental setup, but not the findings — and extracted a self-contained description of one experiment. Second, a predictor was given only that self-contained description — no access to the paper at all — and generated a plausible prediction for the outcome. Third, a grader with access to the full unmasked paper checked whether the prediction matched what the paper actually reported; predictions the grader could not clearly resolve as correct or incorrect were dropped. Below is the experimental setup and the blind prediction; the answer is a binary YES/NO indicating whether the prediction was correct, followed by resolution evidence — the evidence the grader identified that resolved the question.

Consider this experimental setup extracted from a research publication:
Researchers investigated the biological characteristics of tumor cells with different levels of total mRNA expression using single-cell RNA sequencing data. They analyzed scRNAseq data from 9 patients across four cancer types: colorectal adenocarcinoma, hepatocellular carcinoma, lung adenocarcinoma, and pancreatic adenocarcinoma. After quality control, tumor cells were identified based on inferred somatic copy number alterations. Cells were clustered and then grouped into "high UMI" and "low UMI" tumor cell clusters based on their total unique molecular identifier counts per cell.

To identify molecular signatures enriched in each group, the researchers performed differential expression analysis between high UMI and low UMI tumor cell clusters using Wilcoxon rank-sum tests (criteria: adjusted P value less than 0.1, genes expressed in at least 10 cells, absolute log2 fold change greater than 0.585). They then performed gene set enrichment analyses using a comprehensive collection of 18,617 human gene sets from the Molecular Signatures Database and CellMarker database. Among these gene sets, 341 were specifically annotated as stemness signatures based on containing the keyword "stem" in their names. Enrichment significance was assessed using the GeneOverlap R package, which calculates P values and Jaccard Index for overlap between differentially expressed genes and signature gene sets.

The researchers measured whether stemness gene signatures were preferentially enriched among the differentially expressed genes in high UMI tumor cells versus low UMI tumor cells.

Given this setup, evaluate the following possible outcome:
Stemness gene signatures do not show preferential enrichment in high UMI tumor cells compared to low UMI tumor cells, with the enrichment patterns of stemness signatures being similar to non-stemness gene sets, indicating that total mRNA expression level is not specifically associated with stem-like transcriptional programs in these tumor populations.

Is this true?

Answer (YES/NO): NO